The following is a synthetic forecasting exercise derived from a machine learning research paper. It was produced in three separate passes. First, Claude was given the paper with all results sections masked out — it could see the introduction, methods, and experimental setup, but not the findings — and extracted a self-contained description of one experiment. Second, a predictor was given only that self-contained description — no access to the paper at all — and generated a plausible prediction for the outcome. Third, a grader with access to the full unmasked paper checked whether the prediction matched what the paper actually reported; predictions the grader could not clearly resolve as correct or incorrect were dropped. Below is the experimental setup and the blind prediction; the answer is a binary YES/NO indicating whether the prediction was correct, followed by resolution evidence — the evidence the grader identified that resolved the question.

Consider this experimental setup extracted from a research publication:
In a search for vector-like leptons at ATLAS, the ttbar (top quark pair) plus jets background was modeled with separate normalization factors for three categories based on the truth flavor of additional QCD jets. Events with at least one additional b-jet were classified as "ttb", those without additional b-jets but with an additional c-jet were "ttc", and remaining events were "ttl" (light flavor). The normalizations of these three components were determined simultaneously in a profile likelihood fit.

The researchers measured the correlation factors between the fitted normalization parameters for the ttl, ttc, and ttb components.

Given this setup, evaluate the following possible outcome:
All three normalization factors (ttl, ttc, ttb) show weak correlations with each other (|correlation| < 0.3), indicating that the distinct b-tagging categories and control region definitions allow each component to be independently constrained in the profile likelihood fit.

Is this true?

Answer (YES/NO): NO